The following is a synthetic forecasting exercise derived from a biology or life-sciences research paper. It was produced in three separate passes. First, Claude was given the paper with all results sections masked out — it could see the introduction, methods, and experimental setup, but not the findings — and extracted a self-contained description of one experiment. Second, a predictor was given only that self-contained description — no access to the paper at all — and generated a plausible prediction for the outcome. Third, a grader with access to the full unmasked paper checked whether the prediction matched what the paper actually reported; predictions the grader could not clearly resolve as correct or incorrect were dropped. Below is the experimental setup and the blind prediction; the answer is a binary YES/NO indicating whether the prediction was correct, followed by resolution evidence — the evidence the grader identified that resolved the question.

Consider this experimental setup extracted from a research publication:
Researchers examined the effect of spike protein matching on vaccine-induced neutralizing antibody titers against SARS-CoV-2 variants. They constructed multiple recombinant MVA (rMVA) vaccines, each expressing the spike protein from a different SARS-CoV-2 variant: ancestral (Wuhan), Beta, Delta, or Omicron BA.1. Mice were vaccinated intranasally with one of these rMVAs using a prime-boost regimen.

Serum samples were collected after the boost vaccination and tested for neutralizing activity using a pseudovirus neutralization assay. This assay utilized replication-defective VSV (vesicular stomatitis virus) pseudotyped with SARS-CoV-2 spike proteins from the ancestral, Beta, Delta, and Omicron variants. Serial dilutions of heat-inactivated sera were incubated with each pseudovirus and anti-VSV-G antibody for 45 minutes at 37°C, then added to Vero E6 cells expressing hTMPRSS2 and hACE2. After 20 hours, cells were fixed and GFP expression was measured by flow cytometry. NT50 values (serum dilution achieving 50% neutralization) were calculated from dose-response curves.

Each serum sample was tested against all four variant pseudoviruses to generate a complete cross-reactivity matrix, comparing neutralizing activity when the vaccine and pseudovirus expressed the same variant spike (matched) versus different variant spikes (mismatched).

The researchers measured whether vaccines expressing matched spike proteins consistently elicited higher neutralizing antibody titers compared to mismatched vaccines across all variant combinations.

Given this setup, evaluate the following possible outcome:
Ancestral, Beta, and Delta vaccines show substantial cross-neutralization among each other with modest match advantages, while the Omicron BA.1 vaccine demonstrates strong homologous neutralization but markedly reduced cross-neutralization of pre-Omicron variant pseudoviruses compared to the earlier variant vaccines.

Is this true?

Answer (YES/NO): NO